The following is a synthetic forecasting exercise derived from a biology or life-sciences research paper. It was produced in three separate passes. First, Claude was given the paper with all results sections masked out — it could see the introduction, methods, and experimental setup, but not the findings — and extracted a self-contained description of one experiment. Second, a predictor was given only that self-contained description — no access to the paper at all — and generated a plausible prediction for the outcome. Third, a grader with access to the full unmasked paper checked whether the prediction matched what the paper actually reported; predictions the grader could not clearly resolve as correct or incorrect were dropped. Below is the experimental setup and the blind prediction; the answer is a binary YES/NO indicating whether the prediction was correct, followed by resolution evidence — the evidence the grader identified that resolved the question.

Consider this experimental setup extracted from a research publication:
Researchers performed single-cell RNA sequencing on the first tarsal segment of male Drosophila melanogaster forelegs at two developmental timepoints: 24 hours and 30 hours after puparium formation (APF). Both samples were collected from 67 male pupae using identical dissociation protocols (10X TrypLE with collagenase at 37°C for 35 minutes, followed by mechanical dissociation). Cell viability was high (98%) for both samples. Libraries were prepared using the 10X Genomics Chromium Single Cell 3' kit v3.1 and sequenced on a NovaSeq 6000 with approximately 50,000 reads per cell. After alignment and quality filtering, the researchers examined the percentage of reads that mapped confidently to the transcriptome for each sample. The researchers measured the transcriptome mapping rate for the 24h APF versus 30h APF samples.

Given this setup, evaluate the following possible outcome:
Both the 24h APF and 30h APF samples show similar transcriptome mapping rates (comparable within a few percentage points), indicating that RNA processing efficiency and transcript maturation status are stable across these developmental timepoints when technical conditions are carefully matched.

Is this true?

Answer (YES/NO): NO